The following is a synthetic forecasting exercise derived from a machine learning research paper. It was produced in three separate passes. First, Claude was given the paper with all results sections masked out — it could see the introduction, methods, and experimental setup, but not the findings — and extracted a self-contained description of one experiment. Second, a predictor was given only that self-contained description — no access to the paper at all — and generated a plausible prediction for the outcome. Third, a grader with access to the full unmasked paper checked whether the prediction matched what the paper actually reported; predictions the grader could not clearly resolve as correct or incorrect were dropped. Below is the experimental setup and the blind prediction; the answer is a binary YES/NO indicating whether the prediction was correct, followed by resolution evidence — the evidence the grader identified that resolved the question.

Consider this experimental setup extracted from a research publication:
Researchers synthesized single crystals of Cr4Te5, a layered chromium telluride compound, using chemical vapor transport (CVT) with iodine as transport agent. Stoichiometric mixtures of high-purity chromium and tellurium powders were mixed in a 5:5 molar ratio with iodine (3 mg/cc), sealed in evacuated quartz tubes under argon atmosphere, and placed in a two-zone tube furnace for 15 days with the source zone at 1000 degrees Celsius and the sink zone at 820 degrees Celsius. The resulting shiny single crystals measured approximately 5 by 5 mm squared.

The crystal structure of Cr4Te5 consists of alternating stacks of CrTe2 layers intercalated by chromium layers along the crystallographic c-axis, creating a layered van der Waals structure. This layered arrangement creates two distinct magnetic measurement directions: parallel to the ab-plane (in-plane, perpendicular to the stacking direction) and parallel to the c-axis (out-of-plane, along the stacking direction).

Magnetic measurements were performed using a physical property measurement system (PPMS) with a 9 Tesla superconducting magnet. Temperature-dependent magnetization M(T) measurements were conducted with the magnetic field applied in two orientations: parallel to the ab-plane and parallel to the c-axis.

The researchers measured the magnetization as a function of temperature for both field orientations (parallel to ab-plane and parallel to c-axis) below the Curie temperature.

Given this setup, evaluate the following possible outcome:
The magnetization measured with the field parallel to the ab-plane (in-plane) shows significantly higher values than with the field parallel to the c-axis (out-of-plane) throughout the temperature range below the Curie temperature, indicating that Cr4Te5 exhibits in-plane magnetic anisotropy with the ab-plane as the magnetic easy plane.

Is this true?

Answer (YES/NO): YES